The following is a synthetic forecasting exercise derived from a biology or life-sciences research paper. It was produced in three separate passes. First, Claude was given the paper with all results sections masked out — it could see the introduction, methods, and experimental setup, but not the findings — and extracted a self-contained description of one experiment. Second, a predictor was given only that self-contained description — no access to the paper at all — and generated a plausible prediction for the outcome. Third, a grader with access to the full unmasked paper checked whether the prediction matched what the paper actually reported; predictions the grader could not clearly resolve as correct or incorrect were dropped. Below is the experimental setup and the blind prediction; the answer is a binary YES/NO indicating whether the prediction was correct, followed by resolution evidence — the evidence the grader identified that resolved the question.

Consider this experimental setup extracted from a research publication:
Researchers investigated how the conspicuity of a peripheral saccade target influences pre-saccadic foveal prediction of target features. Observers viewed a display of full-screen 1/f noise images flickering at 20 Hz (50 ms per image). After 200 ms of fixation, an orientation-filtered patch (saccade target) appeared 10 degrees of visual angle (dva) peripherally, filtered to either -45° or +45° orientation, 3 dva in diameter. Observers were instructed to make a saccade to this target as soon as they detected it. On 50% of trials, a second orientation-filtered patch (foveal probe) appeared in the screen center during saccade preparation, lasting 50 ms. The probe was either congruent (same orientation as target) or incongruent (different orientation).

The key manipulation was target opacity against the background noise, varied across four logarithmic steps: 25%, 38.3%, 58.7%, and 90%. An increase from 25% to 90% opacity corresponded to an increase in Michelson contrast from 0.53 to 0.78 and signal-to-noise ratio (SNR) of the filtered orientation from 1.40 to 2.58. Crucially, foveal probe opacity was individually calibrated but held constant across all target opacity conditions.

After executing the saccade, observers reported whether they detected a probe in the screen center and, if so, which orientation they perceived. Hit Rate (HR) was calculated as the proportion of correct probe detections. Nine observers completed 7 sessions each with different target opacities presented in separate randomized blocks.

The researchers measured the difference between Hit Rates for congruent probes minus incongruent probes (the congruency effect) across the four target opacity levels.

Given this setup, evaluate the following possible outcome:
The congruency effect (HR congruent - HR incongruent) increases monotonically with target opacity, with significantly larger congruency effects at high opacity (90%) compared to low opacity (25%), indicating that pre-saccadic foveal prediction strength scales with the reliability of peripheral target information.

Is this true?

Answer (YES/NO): YES